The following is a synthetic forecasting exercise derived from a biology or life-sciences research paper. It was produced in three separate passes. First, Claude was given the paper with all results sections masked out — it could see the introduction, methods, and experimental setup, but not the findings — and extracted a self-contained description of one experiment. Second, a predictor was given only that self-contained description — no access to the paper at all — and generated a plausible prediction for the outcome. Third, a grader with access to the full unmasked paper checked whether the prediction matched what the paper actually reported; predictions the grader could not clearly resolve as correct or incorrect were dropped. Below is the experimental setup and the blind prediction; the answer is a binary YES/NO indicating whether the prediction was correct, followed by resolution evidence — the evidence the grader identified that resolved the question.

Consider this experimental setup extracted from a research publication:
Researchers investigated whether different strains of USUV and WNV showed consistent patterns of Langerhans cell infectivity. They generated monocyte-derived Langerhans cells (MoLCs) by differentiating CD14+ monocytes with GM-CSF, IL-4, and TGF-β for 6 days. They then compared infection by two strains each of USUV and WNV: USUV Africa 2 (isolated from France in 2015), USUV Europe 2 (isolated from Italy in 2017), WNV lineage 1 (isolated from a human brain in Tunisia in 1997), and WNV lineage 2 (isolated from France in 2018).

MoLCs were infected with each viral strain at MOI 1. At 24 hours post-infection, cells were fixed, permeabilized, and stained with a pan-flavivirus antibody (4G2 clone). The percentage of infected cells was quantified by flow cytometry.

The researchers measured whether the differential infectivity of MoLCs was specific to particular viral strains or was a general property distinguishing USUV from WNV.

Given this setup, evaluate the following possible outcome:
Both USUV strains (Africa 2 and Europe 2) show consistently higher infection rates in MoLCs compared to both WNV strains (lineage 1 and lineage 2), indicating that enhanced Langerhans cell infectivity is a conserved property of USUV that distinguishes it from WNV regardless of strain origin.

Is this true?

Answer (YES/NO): YES